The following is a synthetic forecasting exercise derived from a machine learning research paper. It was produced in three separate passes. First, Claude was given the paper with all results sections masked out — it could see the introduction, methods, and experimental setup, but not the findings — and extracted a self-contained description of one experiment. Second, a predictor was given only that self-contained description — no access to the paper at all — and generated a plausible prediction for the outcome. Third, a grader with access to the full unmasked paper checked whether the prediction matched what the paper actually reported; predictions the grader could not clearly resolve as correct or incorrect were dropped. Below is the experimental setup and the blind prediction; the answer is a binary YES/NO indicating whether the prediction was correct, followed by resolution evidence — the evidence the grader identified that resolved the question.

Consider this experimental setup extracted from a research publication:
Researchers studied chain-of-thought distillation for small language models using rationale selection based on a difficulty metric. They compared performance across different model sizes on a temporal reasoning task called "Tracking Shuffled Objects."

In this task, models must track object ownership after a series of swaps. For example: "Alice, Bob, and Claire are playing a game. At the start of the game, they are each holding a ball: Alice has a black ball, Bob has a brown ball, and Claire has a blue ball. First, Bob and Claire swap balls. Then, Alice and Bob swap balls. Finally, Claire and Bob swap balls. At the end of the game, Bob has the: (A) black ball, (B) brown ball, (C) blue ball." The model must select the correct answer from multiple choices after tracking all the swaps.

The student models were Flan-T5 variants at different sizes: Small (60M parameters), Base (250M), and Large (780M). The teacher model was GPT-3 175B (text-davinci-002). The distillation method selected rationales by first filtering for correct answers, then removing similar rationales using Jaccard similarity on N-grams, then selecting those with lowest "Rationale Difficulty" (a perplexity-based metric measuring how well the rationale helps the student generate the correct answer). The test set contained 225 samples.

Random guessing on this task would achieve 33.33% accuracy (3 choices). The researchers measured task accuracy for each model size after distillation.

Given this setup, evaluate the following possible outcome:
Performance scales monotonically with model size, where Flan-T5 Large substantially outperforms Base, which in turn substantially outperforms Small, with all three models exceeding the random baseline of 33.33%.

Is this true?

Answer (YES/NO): NO